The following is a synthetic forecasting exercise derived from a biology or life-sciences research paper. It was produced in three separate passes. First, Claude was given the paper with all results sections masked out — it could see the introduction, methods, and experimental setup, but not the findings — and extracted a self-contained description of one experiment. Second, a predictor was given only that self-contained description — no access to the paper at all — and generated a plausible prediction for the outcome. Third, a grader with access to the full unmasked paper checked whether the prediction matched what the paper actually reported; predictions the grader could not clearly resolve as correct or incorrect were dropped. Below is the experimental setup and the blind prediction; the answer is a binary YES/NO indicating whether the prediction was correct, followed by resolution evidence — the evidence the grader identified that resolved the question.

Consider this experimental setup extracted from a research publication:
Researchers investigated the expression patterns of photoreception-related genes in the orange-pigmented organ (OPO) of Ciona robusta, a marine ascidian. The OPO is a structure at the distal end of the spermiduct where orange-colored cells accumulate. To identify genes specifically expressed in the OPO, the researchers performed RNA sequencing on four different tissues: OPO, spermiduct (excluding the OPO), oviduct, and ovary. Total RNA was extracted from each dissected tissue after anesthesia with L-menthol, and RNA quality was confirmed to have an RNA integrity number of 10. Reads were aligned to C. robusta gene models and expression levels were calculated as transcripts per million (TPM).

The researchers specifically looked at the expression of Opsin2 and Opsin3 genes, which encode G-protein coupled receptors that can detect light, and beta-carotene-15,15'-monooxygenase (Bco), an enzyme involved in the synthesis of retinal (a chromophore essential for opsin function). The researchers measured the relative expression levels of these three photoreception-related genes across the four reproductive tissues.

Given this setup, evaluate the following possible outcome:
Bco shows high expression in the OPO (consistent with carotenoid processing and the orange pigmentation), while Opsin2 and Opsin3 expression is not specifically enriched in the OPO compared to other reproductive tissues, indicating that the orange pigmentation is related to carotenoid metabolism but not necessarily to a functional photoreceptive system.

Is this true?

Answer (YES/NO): NO